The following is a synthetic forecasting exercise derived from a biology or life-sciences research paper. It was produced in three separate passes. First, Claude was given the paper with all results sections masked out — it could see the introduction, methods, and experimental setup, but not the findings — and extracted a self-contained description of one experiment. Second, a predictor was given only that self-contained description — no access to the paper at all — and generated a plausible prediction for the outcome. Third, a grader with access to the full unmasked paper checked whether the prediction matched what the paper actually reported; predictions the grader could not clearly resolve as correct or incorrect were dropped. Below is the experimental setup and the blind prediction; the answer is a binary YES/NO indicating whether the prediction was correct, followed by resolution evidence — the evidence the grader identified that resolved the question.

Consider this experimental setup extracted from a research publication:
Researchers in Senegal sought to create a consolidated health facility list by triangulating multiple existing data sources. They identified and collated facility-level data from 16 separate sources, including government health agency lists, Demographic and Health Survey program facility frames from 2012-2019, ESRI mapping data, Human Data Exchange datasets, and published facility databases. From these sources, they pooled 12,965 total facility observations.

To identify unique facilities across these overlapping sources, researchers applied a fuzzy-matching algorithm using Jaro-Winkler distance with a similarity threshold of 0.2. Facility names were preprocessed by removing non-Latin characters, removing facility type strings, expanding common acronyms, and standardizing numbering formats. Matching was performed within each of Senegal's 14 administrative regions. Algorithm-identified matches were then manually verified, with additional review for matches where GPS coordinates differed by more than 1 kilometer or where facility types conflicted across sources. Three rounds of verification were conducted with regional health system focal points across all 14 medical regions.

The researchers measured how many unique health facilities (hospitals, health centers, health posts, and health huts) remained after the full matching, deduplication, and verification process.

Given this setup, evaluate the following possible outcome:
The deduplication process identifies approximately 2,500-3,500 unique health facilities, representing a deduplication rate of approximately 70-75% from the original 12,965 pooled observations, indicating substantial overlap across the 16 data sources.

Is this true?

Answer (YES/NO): NO